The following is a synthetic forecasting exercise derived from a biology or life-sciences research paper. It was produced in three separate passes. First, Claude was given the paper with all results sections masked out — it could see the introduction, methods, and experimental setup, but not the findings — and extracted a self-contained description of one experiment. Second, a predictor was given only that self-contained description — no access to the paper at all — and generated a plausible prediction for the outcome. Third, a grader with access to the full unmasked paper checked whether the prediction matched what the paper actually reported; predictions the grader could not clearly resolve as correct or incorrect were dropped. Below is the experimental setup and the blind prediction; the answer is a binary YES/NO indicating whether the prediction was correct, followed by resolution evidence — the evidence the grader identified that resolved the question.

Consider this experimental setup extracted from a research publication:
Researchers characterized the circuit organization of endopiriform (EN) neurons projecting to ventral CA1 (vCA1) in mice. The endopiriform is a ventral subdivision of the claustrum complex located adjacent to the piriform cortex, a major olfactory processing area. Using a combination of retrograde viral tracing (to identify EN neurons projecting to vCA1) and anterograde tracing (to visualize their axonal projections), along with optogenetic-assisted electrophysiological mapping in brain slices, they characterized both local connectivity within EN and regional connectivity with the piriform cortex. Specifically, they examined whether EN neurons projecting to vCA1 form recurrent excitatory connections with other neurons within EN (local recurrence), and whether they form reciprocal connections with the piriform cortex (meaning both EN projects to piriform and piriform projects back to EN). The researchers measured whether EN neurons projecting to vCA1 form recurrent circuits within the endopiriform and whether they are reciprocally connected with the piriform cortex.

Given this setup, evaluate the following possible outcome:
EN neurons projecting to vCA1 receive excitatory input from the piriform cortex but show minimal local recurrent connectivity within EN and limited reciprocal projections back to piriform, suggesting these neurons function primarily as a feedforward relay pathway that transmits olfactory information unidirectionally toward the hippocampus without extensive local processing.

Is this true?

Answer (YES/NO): NO